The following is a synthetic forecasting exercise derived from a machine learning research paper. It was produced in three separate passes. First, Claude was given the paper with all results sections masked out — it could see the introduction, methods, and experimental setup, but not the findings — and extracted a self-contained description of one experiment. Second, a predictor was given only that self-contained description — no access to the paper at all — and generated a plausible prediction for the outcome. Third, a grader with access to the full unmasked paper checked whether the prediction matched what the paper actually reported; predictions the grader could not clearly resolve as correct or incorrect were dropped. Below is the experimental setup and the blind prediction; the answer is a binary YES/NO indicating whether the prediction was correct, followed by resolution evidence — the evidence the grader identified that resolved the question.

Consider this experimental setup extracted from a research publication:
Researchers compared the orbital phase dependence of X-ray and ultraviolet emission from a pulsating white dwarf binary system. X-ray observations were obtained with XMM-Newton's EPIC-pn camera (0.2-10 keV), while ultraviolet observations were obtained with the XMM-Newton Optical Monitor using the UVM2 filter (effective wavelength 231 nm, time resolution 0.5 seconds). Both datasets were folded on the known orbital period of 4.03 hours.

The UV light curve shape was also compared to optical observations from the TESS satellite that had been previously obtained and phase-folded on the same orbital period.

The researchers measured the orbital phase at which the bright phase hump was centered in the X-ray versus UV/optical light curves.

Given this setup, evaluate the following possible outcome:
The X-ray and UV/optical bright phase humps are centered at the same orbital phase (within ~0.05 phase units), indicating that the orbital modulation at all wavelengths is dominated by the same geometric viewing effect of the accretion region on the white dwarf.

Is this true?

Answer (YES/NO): NO